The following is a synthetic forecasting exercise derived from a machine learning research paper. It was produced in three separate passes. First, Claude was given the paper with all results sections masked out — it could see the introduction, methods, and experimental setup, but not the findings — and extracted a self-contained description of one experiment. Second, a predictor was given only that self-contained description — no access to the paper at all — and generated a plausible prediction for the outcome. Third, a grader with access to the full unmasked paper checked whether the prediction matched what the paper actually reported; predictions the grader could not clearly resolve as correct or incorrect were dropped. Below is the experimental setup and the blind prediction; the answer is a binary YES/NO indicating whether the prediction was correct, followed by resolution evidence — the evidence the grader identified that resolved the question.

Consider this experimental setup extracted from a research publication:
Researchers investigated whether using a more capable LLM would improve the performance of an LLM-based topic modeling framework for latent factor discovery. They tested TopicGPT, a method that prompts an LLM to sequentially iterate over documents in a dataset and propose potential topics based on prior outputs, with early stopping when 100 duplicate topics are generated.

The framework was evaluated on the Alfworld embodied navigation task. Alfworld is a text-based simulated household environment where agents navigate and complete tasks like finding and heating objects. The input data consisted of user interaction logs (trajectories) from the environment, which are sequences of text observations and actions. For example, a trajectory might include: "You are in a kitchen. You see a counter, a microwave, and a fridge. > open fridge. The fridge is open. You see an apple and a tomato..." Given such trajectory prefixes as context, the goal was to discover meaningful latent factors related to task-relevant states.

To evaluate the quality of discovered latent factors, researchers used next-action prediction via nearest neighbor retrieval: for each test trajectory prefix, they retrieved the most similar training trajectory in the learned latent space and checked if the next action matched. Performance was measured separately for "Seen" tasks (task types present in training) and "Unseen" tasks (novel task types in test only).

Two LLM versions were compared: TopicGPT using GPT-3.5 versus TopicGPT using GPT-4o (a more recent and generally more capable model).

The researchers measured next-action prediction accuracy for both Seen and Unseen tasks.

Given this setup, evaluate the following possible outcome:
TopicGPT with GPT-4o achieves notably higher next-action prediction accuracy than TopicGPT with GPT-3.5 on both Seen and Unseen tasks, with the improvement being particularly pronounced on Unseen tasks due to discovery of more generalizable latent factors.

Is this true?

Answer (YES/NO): NO